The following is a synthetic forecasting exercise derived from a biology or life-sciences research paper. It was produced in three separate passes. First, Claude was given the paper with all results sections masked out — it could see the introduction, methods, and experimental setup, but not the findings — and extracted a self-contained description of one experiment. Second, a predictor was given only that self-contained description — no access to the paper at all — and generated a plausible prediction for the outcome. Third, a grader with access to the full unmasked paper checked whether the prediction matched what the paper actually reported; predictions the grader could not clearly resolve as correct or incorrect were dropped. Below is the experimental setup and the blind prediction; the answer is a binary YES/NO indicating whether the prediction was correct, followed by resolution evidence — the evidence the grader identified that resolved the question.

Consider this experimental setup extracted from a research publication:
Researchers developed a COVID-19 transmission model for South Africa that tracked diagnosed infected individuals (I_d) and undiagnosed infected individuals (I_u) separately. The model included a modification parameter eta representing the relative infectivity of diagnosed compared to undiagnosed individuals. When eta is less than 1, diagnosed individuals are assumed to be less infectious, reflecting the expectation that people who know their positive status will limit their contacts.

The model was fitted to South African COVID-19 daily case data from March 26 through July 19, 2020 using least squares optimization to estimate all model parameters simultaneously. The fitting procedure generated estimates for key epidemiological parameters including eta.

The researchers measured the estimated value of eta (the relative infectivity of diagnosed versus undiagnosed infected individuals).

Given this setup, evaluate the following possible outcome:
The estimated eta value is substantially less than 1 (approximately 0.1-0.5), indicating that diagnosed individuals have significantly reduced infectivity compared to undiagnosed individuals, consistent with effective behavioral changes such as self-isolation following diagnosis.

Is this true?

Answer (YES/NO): NO